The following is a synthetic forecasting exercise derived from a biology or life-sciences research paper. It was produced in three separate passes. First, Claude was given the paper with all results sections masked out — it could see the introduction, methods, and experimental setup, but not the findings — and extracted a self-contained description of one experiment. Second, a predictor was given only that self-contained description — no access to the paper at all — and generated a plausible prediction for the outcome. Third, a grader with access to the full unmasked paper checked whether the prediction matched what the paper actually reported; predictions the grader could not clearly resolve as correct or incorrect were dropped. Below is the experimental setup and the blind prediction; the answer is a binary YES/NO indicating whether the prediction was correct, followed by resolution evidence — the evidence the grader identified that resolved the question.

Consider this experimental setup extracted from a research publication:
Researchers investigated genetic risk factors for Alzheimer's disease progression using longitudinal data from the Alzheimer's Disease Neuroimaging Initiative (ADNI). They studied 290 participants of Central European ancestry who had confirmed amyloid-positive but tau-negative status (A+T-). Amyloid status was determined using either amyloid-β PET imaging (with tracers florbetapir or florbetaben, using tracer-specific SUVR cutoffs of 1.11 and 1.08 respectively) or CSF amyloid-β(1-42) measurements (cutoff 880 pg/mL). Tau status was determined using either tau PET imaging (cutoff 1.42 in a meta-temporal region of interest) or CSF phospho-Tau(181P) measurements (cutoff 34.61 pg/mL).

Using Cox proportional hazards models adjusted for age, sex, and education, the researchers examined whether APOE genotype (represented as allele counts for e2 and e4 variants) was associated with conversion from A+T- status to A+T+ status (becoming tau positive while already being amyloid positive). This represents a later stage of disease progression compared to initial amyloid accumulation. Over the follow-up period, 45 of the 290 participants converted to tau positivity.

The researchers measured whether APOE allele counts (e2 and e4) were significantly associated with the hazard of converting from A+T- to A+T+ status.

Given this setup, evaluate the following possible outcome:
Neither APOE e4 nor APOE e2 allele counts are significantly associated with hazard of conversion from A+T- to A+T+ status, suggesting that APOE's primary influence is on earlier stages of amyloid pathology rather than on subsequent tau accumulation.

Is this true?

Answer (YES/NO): NO